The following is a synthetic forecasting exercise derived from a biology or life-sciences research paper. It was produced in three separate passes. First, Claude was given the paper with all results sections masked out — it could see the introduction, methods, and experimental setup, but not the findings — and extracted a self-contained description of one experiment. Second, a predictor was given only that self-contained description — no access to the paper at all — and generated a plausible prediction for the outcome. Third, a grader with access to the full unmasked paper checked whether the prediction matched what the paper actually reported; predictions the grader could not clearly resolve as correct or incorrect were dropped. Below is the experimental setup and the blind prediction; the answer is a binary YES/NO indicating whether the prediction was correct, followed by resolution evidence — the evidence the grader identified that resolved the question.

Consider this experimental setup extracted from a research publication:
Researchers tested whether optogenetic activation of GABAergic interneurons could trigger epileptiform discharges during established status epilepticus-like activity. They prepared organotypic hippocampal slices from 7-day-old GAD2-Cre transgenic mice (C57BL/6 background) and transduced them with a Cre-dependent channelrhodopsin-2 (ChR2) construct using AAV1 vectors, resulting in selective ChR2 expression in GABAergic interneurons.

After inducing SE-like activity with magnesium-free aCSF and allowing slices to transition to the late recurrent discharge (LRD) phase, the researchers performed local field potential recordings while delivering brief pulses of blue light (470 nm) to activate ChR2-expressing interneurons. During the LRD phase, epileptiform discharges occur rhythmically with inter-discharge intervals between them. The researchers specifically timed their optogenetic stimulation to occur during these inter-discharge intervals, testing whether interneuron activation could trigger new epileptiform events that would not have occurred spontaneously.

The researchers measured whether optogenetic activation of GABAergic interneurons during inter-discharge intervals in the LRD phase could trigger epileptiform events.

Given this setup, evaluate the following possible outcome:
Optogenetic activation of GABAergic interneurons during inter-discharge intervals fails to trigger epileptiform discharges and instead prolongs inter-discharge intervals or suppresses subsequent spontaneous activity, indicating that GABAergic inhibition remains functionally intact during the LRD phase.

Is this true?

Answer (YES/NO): NO